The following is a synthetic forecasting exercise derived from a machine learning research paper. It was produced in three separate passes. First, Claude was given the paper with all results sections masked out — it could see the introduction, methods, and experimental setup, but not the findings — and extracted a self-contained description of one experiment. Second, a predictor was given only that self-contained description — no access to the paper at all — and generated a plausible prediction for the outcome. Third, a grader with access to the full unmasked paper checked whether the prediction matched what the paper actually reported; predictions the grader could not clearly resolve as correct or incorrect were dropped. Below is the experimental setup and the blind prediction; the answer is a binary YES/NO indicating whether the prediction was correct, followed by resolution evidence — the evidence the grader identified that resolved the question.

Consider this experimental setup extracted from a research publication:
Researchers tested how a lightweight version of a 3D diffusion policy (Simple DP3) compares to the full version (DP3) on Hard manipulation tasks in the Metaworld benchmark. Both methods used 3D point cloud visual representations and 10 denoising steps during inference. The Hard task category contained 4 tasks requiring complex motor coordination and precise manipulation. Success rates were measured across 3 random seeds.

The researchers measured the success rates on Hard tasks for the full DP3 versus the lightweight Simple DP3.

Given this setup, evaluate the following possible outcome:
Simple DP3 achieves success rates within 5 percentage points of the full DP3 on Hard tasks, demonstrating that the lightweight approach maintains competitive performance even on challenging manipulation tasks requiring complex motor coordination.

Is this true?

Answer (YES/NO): NO